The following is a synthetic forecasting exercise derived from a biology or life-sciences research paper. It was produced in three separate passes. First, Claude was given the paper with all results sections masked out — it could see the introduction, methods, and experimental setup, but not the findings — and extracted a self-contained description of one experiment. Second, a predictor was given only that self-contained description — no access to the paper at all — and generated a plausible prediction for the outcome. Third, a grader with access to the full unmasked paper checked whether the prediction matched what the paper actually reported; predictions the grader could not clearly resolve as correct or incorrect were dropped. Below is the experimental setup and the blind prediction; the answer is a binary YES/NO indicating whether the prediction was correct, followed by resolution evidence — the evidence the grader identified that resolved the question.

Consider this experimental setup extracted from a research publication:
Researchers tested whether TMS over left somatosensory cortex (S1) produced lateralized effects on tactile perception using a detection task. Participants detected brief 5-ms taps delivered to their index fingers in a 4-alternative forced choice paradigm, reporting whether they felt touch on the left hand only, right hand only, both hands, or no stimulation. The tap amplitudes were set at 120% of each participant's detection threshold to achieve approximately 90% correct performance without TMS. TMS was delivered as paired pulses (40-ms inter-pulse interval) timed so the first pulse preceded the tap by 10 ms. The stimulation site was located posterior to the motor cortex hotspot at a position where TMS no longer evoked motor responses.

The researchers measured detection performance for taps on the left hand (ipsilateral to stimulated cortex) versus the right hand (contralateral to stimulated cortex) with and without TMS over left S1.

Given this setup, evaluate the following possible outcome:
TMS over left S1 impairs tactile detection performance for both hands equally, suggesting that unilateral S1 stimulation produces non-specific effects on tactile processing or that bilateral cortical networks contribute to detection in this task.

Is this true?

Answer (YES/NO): NO